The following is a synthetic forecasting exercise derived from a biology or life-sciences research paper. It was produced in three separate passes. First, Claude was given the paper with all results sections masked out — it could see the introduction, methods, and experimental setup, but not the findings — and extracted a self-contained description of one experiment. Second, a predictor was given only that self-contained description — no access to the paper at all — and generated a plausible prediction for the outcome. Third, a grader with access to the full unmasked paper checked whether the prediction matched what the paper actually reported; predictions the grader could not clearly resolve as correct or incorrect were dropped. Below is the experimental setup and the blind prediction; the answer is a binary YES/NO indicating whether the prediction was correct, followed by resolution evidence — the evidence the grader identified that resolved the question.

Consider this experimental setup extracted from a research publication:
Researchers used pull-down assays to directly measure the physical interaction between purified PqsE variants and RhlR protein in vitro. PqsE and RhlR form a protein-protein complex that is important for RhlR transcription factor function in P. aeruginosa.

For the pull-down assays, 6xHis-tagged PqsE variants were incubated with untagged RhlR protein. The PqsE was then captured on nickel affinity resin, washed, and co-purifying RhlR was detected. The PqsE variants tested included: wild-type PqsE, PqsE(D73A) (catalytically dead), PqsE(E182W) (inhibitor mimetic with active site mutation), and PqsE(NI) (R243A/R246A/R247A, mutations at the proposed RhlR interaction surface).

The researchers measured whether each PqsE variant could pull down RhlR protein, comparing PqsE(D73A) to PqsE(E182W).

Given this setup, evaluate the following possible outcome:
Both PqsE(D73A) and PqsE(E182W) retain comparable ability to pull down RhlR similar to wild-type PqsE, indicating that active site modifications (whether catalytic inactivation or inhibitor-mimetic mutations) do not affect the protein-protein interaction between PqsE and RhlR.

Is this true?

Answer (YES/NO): NO